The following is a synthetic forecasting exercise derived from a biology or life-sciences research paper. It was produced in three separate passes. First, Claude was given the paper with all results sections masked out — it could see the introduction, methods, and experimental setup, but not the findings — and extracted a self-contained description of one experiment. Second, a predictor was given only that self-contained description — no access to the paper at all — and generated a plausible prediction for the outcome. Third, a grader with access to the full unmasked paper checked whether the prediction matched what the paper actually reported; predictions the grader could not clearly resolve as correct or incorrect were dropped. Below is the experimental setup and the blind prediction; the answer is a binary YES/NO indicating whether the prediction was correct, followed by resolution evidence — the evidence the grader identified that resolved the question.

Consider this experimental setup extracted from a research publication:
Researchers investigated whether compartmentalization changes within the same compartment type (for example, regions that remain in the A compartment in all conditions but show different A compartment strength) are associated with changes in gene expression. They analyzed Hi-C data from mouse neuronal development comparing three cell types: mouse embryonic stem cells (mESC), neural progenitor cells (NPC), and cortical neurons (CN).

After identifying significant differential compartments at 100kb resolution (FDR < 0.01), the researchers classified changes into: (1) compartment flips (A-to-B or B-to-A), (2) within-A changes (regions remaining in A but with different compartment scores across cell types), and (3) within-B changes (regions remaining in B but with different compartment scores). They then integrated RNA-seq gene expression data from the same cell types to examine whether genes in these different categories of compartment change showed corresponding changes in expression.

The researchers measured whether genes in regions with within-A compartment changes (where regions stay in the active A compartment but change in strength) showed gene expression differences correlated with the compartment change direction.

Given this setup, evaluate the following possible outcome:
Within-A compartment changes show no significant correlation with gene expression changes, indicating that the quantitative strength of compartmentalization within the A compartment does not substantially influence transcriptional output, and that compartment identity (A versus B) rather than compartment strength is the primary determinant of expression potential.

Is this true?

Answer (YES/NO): NO